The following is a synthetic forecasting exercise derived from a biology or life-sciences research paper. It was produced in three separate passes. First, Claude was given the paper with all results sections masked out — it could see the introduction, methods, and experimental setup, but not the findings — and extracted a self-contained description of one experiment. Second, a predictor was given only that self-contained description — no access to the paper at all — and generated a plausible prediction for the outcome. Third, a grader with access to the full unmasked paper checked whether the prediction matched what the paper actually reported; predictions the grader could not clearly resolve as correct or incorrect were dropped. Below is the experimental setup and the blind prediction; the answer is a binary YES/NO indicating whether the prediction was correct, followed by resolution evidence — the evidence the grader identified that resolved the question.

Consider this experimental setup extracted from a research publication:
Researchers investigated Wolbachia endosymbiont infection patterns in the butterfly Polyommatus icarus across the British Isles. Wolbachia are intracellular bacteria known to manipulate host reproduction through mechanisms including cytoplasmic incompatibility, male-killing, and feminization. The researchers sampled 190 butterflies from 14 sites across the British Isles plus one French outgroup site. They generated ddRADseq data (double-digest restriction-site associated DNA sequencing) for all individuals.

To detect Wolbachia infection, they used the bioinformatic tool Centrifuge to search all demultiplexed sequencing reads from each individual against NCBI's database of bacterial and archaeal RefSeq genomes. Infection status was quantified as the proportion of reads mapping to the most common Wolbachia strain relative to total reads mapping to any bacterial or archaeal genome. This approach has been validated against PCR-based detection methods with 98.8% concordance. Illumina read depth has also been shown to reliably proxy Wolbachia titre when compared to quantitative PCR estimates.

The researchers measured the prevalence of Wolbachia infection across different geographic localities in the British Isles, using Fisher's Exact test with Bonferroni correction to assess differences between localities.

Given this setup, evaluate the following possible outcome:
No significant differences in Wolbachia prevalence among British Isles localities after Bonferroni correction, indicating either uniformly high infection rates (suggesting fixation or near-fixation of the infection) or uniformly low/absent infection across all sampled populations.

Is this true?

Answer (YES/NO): NO